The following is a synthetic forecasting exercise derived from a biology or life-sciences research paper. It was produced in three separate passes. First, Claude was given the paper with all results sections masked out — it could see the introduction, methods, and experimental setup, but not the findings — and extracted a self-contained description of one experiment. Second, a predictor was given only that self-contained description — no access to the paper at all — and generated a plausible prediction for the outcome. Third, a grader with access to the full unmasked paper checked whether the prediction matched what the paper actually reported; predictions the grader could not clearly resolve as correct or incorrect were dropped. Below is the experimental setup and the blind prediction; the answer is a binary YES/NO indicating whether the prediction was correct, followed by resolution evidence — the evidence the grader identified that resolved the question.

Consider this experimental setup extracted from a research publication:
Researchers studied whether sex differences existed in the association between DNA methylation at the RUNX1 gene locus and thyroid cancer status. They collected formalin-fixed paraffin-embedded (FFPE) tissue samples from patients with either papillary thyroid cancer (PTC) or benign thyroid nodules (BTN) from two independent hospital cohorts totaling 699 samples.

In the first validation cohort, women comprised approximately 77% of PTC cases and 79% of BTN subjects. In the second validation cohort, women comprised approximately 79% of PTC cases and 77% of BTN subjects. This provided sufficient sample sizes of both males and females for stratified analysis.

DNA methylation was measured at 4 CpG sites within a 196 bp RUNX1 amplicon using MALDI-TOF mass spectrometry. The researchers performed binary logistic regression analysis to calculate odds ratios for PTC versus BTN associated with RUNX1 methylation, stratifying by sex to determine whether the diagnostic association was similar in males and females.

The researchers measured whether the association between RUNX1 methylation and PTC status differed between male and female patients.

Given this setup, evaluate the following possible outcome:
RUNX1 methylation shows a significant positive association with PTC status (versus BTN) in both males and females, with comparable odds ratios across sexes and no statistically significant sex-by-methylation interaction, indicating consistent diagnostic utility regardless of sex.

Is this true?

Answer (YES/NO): NO